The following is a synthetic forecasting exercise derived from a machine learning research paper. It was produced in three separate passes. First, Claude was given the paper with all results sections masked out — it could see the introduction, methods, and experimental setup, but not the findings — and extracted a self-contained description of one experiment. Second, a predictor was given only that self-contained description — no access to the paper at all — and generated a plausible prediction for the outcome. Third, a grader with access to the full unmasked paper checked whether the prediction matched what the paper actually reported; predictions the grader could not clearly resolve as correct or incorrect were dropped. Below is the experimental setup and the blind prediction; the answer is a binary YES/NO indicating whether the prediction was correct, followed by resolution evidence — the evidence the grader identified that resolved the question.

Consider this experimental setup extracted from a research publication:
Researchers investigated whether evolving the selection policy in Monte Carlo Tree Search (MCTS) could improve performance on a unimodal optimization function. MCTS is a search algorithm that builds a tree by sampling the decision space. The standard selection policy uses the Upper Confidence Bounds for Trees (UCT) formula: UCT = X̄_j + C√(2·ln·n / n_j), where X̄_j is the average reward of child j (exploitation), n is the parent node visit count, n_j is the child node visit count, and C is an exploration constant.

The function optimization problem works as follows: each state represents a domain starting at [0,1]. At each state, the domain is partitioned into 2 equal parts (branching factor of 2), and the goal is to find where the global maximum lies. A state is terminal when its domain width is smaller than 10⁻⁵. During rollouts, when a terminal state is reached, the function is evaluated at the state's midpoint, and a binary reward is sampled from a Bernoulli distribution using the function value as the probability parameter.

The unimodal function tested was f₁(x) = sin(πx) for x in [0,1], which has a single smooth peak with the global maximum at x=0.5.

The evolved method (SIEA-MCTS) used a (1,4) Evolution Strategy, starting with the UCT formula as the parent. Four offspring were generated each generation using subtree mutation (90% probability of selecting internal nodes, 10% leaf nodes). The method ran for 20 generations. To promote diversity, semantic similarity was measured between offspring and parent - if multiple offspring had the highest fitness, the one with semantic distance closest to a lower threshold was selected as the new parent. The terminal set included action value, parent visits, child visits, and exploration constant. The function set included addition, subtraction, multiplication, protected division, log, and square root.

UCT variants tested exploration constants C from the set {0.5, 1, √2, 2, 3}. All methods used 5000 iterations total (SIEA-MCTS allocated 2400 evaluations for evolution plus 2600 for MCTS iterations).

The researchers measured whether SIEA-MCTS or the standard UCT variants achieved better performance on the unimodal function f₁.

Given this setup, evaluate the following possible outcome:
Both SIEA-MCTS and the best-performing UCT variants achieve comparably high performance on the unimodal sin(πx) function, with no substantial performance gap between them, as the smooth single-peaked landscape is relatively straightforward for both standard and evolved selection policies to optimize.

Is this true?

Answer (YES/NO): NO